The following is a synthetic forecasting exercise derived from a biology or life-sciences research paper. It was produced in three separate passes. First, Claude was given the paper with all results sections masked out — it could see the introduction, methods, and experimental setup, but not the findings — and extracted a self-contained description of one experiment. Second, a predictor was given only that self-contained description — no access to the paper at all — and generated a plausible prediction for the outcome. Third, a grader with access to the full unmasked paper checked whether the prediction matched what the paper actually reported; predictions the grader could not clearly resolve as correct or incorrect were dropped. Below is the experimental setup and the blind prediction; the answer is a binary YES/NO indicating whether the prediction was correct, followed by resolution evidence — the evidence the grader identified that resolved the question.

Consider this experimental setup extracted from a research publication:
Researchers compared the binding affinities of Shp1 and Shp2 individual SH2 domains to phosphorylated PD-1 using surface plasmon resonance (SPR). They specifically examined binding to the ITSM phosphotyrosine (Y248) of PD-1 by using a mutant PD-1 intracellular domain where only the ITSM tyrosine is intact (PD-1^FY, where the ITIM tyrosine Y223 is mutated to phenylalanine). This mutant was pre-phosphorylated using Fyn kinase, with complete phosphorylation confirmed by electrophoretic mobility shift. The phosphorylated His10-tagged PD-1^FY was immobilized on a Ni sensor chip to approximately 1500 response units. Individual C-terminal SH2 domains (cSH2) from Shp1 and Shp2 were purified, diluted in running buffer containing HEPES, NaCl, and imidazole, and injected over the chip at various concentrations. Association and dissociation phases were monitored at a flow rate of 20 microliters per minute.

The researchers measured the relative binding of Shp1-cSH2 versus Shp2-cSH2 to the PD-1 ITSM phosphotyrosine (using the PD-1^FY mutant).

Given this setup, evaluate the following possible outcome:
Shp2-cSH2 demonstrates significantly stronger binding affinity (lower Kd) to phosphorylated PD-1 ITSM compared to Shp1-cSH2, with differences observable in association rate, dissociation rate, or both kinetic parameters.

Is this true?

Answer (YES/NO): YES